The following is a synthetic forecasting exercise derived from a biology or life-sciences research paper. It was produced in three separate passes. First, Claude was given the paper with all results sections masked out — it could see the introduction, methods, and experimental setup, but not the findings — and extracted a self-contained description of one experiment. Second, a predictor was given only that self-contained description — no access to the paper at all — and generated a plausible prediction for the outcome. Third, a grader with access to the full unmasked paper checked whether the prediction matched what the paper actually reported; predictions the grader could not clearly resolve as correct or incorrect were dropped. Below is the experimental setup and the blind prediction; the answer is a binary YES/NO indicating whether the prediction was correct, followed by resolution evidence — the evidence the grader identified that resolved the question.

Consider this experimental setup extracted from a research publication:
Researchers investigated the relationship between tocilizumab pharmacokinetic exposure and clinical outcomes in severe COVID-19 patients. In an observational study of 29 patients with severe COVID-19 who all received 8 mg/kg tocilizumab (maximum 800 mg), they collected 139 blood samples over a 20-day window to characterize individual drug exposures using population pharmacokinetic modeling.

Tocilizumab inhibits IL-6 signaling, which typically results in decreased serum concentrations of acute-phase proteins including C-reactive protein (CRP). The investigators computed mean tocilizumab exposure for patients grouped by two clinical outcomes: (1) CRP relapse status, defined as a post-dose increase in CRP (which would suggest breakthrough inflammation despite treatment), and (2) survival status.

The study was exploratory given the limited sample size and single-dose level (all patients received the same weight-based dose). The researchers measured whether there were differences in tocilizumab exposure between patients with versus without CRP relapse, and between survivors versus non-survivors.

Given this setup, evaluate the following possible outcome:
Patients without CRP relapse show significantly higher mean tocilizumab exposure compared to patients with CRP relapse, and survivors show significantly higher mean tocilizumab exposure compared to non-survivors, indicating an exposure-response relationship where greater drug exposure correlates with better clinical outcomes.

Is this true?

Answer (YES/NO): NO